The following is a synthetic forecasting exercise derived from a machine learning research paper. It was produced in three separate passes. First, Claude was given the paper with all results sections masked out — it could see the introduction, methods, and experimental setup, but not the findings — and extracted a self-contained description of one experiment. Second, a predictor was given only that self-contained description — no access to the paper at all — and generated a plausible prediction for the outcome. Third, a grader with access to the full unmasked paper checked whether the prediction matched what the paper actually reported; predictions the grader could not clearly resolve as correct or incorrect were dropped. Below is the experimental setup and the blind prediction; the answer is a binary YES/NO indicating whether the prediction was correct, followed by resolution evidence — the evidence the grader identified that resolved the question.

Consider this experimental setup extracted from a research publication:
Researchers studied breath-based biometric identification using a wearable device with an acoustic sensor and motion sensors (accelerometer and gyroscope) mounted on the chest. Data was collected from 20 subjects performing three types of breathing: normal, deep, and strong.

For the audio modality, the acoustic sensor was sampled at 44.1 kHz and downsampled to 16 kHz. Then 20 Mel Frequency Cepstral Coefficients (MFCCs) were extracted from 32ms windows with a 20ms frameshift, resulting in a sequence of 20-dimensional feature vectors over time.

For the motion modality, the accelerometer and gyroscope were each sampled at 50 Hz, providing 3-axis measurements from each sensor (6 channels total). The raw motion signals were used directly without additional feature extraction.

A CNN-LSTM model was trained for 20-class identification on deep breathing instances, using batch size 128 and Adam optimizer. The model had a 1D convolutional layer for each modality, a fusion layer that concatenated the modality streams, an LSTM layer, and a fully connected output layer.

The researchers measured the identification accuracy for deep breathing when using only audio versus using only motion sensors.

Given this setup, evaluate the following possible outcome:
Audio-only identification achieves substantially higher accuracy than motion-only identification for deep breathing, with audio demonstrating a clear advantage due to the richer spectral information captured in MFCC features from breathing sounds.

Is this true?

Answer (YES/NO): YES